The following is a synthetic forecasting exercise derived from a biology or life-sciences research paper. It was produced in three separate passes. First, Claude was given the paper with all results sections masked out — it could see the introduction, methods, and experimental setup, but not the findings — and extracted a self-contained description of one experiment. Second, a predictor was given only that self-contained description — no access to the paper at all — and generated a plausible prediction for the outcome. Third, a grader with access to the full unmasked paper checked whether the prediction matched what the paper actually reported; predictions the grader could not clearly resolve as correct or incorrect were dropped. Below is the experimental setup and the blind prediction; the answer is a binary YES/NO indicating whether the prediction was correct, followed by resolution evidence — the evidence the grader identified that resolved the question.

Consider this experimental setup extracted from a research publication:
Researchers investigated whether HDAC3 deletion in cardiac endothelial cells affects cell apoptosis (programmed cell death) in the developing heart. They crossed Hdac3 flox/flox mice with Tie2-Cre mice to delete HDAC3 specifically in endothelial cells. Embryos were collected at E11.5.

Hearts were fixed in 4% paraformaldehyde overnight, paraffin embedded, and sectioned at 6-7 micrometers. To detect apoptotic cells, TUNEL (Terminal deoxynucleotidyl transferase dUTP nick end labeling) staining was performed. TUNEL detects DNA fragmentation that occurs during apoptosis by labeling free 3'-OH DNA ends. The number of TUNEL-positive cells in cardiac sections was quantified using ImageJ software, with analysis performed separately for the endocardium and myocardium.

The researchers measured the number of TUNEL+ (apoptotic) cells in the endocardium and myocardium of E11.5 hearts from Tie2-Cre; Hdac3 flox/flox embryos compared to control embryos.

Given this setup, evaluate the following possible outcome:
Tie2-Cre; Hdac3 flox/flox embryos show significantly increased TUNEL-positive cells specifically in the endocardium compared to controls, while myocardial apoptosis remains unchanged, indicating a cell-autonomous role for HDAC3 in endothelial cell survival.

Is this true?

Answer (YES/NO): NO